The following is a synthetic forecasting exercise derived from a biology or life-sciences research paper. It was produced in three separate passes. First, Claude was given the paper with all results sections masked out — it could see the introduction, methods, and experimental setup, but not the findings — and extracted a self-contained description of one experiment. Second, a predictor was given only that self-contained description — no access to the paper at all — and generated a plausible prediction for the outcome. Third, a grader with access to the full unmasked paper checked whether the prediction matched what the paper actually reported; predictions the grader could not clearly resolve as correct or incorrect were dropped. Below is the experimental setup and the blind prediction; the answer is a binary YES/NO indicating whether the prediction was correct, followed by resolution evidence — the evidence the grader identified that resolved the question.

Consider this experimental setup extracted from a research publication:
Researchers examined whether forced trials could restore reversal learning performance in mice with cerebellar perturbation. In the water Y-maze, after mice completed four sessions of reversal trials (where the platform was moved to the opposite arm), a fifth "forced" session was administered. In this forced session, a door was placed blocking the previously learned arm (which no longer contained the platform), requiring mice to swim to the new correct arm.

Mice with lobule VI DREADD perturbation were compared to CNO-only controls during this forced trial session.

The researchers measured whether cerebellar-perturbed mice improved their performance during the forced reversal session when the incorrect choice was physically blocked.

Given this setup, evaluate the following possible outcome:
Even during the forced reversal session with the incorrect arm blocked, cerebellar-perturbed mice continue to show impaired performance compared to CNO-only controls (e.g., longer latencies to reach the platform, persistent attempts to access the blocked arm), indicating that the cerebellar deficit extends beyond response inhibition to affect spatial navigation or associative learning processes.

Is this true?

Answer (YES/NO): YES